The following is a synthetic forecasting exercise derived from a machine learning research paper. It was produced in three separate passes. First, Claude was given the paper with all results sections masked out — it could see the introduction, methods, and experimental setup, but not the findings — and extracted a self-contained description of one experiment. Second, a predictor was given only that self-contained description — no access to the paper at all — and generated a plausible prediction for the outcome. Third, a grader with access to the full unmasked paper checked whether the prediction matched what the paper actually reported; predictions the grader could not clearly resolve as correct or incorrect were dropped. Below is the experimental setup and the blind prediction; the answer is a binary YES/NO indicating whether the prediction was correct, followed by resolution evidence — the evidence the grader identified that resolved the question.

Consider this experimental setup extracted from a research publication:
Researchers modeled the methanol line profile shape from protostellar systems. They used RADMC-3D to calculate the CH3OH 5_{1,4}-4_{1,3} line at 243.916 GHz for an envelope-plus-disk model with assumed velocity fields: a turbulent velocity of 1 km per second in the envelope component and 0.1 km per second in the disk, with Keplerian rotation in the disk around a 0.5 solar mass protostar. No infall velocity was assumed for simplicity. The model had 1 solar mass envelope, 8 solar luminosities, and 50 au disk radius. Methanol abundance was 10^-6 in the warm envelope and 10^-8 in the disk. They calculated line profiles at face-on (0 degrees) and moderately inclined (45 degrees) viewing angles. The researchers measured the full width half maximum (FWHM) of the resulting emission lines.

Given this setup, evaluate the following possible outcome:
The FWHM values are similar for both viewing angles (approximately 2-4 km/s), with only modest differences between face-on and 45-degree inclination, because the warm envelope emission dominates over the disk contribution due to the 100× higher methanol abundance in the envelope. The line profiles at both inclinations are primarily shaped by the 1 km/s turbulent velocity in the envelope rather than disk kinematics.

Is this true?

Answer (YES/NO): YES